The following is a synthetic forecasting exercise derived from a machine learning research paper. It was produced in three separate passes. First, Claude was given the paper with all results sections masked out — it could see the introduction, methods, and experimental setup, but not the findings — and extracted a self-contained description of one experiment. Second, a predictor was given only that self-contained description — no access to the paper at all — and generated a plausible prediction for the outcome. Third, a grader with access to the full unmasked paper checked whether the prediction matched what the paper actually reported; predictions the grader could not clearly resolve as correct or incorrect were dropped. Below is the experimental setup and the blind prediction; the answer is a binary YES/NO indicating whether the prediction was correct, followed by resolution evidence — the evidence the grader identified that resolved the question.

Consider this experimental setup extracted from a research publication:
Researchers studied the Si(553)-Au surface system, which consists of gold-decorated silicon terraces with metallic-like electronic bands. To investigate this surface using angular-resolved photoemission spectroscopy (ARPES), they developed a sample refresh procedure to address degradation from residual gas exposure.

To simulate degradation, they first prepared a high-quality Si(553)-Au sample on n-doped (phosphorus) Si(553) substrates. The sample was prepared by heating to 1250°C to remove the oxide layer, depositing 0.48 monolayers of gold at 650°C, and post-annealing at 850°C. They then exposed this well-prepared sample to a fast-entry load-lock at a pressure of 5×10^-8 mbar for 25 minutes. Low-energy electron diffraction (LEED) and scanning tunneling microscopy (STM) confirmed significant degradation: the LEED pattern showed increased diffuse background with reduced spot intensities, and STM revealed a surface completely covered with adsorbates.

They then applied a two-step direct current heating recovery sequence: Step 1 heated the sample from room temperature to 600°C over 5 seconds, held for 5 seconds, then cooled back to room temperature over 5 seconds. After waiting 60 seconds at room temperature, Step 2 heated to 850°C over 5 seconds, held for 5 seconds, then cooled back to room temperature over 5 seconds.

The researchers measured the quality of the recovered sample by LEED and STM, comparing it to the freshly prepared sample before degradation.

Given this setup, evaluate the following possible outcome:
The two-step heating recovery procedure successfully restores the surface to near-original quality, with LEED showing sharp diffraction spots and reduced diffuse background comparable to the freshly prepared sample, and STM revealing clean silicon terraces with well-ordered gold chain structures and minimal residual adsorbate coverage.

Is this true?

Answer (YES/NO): YES